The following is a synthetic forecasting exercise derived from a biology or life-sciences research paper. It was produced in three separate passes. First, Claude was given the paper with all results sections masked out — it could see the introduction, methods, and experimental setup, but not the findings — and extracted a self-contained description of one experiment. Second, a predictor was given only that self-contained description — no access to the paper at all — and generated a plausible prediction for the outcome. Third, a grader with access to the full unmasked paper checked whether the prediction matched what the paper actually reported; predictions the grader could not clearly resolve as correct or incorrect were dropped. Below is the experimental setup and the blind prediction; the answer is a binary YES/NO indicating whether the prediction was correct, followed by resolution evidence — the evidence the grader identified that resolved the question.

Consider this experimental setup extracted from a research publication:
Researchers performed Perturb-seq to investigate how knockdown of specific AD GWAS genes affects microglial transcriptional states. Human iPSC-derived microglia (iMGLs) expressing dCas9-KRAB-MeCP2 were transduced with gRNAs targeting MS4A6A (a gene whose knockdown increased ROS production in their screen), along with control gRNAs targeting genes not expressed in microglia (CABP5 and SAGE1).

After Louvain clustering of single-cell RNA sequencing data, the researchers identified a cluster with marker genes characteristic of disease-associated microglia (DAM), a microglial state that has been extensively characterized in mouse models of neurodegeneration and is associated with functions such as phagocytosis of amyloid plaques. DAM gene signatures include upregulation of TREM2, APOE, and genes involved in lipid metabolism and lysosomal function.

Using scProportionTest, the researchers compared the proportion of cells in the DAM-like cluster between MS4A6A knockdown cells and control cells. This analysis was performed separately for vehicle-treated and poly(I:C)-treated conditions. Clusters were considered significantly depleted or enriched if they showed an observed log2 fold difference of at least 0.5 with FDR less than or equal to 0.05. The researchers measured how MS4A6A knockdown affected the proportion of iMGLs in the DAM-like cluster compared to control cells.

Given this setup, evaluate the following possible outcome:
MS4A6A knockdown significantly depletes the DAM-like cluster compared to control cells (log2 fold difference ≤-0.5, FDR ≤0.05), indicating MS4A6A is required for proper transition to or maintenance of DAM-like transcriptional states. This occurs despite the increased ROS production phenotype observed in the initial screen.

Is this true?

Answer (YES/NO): YES